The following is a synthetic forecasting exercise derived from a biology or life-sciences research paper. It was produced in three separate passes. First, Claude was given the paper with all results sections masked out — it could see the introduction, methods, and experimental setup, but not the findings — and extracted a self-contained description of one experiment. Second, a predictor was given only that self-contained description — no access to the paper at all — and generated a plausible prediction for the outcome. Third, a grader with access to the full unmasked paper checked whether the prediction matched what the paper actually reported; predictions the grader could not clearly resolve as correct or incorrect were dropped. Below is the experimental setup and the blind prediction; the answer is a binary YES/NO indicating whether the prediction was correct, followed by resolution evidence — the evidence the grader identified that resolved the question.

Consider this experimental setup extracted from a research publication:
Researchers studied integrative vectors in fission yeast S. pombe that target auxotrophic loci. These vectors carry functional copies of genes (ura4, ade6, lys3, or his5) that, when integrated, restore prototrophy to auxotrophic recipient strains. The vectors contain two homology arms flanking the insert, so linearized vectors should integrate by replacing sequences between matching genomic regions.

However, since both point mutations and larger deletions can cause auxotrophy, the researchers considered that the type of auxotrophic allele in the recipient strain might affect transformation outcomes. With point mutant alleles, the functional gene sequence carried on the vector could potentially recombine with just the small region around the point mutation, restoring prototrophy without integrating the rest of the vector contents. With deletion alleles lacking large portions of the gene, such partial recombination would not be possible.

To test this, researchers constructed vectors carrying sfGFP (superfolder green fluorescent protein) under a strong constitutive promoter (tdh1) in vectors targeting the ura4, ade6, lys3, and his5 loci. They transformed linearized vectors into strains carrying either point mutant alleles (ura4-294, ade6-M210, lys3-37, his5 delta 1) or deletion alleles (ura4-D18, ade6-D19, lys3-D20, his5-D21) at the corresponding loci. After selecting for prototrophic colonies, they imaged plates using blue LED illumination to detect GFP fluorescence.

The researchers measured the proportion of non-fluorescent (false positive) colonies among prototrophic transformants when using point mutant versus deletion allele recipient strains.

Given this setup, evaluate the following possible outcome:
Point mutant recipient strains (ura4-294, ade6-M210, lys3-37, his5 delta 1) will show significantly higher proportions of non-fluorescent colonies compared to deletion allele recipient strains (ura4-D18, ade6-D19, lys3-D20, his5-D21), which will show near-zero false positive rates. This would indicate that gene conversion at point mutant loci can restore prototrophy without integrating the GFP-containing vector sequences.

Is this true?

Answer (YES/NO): YES